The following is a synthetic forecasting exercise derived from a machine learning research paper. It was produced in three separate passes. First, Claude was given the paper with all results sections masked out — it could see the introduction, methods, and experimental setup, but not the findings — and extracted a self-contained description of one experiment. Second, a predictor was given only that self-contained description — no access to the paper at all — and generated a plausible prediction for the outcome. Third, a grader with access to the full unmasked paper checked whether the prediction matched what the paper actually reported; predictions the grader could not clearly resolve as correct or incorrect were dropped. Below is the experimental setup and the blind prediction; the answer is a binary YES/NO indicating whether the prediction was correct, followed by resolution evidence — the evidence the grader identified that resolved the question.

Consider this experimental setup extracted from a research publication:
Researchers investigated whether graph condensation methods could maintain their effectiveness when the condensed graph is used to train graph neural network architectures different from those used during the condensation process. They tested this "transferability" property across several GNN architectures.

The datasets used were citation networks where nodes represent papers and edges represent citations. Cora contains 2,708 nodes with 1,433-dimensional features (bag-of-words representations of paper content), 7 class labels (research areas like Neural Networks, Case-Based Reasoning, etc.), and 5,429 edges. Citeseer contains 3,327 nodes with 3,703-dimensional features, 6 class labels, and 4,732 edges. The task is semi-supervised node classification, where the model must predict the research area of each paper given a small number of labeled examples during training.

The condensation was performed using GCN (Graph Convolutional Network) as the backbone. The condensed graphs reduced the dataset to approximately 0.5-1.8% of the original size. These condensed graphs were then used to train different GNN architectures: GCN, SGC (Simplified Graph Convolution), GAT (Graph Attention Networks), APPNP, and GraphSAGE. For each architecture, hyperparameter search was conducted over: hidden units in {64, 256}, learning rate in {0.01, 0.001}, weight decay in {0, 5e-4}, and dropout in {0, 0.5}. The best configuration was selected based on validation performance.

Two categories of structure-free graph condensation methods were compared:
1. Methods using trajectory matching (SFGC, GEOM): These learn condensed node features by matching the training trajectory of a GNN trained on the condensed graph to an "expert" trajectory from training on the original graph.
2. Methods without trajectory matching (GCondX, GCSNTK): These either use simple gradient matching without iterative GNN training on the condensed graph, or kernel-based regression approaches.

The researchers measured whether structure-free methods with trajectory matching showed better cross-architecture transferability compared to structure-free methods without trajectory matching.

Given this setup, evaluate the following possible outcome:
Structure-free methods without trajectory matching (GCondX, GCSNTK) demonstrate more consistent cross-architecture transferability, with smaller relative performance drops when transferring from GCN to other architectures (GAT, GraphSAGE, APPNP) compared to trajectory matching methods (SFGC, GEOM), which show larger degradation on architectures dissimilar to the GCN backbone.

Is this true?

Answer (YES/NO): NO